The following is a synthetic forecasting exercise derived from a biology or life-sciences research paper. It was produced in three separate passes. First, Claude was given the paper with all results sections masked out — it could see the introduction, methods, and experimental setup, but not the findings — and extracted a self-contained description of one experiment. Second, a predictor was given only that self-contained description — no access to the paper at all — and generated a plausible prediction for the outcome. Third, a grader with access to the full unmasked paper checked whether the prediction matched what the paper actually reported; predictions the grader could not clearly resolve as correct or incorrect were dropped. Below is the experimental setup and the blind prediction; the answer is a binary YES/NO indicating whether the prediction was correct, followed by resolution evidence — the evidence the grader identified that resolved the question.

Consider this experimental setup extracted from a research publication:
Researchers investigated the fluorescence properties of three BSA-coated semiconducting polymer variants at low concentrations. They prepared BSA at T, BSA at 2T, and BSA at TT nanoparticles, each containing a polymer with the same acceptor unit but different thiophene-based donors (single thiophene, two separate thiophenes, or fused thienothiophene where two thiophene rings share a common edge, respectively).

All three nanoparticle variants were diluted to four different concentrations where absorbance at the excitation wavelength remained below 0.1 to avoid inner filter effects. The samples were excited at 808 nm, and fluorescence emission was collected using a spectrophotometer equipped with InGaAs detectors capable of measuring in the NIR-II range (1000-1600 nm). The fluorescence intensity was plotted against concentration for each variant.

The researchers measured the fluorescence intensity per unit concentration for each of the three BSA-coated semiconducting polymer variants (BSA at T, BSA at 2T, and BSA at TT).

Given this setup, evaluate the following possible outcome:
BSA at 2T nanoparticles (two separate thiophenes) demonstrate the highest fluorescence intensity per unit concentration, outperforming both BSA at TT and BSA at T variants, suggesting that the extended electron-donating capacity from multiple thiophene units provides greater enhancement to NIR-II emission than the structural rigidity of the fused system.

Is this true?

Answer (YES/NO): NO